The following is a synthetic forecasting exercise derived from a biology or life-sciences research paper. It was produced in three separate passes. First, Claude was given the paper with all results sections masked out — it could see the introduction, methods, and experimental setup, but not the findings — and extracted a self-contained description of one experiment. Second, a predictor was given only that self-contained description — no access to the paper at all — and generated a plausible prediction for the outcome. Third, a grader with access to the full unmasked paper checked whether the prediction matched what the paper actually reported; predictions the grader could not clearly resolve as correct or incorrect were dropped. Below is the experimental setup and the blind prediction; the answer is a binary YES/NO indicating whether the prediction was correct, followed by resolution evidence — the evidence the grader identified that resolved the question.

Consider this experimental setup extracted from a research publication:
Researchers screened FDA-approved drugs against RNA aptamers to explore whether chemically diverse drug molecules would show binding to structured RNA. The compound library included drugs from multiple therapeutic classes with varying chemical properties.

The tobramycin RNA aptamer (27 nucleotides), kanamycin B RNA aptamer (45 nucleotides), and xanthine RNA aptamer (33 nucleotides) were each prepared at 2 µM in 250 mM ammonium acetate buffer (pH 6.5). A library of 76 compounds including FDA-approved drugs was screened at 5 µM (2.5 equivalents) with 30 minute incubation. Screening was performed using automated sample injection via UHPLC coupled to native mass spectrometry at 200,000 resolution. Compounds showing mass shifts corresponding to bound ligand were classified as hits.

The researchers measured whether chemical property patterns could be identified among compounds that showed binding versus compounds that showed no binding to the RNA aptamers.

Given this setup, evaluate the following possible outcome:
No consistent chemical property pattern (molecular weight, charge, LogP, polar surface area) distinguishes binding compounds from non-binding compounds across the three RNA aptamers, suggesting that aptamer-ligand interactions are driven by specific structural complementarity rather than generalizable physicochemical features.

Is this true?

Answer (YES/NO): NO